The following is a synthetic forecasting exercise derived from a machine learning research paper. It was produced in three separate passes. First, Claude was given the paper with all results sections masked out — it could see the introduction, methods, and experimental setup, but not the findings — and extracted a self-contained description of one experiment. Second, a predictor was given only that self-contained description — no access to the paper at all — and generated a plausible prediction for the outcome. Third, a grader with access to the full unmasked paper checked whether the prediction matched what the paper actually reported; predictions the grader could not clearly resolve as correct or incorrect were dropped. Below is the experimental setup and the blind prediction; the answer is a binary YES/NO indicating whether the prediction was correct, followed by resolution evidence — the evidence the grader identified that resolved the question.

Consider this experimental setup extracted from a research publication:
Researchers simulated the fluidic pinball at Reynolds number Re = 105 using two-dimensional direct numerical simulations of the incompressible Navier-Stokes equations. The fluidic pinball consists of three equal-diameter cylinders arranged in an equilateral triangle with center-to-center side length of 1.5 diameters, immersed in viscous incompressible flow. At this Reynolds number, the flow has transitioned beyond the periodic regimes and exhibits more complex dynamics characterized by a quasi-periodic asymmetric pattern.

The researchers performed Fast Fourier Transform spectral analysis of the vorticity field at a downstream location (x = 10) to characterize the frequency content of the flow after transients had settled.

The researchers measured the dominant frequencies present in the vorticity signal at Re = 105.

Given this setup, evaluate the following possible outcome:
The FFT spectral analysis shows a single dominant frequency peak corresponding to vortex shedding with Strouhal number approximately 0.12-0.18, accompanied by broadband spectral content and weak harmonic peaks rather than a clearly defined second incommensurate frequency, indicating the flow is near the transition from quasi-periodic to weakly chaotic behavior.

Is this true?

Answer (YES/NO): NO